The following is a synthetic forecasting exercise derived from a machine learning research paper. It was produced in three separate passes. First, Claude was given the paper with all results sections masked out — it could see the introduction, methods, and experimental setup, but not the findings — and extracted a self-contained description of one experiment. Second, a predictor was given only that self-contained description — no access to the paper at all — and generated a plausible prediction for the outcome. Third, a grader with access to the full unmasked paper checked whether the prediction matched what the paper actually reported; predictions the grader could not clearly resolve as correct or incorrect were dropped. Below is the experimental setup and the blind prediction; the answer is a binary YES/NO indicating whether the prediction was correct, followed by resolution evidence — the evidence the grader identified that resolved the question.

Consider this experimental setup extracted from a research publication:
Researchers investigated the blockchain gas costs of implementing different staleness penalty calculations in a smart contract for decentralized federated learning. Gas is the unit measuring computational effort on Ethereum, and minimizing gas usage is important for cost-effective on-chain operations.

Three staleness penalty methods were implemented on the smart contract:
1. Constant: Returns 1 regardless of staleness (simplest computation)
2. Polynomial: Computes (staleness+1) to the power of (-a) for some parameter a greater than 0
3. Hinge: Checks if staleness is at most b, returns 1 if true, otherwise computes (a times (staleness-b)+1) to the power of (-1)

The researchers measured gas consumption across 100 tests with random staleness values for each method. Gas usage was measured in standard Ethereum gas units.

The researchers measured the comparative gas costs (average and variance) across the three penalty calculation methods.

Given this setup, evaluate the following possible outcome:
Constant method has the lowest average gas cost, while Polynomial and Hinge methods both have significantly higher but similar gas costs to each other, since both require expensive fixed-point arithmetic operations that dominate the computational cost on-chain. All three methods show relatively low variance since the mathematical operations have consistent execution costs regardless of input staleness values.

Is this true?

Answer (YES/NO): NO